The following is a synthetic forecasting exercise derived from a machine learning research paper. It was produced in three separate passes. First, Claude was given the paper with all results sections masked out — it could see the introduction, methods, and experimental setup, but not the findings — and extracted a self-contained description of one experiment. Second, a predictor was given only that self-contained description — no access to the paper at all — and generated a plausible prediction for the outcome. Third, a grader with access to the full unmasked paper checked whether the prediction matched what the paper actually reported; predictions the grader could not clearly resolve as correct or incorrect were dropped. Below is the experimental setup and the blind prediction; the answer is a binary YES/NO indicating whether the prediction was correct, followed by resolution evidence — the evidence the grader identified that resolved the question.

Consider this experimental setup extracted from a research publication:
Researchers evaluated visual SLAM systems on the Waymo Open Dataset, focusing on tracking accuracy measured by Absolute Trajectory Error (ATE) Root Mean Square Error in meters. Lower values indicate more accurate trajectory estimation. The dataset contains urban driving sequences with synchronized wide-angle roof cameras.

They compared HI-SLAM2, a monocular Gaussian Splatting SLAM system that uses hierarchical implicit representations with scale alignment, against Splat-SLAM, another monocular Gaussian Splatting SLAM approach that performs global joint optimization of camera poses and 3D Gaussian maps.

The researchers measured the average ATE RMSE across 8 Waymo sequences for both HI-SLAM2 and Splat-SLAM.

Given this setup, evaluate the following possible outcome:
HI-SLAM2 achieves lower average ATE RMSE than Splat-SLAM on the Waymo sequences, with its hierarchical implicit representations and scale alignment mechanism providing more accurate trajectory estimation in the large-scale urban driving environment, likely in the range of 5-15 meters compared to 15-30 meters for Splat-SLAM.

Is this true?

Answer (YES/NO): NO